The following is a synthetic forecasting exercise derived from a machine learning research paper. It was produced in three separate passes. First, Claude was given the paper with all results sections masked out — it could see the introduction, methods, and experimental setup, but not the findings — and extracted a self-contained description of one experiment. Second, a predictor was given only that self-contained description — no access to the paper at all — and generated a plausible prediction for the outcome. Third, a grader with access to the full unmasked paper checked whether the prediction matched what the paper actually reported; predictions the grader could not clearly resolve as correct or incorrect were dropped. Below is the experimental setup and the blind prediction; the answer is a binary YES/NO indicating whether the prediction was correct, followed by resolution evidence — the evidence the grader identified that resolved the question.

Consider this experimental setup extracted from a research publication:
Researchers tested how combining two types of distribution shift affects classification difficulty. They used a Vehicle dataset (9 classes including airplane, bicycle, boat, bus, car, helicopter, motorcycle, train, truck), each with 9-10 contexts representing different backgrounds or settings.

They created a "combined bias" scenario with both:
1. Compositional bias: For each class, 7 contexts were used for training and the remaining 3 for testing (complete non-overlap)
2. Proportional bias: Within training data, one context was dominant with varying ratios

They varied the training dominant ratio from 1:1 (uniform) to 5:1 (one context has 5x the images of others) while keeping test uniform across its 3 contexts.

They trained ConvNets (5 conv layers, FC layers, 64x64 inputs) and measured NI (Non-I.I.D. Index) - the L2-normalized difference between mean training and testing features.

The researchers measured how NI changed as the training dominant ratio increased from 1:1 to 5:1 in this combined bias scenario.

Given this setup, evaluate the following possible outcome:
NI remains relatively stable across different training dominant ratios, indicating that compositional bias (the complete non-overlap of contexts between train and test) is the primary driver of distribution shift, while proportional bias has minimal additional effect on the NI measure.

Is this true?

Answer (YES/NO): NO